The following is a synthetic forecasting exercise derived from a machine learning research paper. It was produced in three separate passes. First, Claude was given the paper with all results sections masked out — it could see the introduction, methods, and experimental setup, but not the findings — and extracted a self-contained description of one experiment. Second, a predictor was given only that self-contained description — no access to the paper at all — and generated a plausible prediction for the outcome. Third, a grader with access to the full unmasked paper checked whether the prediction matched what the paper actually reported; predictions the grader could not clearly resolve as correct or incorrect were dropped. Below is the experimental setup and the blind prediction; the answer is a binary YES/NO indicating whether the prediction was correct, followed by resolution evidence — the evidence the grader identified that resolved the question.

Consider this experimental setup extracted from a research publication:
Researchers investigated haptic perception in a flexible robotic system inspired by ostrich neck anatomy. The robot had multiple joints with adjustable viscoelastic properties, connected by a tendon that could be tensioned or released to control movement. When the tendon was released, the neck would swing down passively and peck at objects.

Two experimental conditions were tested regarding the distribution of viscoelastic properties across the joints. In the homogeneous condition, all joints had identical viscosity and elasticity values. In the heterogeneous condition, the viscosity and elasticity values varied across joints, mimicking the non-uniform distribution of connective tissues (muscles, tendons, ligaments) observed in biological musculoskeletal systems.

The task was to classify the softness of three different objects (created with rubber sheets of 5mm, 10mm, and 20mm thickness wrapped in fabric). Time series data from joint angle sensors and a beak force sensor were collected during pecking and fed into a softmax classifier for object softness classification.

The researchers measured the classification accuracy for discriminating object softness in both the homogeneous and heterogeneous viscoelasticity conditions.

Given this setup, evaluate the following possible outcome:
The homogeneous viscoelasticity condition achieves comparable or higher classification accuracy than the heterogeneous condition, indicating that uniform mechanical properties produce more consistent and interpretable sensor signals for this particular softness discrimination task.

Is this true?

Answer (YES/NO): NO